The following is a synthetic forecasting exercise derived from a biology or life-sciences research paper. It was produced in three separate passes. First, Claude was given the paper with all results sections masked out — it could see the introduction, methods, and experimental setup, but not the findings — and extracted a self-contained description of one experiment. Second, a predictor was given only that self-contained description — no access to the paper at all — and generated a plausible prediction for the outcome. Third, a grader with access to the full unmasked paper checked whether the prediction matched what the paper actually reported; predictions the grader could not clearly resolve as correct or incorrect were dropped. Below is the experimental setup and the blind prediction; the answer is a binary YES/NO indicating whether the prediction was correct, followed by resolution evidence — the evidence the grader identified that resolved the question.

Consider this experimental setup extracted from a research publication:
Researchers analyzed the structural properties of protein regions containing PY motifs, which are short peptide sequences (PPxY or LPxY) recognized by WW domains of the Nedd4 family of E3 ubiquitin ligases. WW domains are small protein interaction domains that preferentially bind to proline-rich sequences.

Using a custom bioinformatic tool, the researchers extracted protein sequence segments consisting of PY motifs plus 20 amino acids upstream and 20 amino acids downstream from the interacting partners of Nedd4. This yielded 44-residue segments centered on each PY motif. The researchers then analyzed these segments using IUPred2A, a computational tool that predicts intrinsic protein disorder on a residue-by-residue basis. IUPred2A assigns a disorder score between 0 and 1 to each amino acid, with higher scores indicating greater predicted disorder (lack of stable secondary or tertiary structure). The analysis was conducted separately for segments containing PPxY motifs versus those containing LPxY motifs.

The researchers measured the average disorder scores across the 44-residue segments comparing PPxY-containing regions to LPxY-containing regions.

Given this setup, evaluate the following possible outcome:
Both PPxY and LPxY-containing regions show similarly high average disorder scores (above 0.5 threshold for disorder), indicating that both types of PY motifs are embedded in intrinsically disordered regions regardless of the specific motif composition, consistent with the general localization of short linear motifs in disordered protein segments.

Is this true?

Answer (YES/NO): NO